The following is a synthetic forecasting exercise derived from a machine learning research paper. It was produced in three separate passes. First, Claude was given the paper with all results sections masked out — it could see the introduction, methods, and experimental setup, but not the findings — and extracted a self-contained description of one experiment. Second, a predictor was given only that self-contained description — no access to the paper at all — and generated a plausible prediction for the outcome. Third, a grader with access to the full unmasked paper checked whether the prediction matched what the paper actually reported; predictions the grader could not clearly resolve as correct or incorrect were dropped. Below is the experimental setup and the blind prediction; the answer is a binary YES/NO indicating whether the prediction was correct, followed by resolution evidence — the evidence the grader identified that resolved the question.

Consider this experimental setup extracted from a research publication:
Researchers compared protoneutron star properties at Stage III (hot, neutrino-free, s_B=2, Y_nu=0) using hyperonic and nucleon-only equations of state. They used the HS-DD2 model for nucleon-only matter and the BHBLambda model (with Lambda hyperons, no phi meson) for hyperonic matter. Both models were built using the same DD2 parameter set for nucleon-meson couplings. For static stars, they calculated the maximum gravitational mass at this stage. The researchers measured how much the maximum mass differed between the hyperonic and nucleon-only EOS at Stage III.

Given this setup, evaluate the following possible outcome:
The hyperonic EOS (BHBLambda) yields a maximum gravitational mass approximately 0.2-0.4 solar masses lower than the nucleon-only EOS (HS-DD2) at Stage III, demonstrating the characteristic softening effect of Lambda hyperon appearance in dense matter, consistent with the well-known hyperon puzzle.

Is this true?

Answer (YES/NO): NO